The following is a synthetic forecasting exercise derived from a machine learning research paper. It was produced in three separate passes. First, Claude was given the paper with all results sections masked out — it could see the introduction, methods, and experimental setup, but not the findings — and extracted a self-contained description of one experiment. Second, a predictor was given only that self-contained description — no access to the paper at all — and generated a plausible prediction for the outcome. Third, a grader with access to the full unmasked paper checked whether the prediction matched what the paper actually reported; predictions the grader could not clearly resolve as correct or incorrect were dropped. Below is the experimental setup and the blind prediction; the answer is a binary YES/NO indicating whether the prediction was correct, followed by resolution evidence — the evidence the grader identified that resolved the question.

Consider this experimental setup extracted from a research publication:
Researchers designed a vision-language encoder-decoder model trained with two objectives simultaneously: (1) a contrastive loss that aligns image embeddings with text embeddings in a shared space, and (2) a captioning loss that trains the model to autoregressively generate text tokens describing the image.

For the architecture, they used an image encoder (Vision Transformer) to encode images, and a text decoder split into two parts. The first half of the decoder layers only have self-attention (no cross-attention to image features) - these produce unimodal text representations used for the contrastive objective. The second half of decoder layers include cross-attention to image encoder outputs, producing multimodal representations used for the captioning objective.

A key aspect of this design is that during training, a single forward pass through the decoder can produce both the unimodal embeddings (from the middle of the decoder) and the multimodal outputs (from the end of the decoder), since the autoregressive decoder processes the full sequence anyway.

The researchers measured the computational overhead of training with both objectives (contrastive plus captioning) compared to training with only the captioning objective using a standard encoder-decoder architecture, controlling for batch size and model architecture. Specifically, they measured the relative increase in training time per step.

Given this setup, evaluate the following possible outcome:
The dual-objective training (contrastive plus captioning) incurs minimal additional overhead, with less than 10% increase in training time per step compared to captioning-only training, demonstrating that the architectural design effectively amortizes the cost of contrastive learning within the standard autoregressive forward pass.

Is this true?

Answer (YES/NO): YES